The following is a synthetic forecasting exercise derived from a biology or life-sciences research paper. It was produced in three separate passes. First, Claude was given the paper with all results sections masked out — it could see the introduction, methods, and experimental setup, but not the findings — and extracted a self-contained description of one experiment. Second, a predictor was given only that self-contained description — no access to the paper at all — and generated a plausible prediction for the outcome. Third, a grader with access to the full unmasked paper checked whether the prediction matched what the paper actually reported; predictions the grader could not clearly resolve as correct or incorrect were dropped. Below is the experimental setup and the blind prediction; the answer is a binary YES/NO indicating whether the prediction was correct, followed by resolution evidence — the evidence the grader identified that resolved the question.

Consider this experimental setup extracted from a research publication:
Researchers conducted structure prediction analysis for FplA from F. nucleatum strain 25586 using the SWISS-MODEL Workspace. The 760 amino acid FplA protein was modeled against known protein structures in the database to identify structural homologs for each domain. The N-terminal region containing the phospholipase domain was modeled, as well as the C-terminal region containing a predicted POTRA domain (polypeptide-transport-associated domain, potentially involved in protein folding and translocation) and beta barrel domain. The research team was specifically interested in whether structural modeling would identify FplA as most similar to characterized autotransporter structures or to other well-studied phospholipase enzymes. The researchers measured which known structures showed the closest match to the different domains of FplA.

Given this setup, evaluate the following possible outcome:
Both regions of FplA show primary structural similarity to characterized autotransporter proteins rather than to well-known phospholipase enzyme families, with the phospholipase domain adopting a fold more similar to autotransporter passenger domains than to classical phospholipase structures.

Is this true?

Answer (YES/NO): NO